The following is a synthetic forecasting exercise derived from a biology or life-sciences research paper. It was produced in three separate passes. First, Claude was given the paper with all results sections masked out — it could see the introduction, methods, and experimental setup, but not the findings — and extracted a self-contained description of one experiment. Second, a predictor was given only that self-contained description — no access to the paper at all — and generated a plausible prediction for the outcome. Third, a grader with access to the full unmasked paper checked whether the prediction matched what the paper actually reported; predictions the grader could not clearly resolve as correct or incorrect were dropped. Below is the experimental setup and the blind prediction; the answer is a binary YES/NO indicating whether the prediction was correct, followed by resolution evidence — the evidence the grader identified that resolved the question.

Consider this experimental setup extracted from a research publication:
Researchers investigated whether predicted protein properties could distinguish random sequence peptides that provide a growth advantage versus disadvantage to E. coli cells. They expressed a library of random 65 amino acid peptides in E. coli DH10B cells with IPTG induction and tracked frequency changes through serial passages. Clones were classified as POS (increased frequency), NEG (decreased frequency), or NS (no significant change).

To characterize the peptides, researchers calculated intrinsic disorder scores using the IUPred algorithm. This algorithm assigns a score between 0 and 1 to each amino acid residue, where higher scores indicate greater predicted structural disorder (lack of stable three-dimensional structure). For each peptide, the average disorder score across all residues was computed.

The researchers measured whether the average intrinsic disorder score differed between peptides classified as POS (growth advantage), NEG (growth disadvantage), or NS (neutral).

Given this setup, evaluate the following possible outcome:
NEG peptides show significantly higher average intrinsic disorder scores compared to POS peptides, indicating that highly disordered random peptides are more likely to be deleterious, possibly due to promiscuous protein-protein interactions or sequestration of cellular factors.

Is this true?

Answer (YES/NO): NO